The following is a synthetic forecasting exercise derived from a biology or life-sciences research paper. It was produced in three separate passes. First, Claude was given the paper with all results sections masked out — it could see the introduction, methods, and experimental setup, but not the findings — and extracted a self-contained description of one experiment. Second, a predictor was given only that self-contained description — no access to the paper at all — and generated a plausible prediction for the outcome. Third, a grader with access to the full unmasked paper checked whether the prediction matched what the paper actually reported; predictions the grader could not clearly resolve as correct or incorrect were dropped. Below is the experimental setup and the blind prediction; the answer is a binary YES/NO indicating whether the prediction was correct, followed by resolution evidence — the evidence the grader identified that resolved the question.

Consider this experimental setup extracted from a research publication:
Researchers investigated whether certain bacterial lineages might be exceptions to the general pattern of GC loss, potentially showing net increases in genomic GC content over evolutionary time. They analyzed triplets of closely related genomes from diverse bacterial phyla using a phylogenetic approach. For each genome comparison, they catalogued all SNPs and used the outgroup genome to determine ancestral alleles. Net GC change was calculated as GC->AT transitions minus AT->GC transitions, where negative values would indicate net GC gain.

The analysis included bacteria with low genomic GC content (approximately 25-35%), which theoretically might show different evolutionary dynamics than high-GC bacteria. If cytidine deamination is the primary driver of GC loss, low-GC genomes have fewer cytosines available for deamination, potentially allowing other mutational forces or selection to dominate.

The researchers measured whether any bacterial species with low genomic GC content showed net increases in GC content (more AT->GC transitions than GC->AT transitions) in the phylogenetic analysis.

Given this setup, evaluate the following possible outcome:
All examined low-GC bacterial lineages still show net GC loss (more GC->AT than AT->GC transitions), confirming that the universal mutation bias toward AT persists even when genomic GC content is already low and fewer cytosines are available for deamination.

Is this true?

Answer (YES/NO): NO